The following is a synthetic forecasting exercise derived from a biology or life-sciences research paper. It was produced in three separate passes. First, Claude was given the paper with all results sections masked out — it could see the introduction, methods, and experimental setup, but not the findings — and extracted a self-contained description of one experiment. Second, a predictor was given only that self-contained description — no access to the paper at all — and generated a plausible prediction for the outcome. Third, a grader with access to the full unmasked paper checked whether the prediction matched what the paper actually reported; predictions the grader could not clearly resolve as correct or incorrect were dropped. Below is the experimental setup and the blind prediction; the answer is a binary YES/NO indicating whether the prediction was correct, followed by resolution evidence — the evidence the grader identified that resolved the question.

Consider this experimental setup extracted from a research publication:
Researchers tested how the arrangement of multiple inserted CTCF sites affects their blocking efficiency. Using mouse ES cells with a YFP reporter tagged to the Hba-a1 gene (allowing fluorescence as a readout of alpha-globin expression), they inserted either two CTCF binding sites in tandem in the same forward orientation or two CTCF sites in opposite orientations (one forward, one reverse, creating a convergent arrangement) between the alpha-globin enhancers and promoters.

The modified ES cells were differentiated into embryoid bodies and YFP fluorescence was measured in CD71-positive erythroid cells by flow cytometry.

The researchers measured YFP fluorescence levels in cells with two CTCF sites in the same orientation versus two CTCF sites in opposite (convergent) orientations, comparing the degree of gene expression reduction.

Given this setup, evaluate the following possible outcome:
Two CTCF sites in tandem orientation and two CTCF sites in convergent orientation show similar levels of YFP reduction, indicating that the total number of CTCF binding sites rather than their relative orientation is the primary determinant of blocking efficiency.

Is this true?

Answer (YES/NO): NO